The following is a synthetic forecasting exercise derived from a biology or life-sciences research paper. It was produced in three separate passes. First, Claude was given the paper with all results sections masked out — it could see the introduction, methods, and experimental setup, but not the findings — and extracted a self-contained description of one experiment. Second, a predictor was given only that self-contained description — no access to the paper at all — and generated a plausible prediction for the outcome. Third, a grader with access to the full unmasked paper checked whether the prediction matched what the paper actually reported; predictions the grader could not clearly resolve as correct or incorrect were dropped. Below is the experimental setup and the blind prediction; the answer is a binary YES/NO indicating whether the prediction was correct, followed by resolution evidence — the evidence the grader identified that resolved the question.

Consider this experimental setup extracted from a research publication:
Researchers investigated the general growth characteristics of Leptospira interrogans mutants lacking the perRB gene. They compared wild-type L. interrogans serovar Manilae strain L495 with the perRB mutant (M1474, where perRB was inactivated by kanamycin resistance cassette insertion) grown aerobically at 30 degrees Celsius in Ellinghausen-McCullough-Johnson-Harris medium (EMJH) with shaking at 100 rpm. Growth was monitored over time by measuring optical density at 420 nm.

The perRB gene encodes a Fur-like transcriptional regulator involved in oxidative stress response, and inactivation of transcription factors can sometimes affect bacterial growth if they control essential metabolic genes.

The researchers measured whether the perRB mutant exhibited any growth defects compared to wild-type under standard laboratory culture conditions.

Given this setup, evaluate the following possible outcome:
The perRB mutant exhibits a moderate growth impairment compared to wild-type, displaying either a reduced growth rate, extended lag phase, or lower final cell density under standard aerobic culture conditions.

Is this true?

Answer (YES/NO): YES